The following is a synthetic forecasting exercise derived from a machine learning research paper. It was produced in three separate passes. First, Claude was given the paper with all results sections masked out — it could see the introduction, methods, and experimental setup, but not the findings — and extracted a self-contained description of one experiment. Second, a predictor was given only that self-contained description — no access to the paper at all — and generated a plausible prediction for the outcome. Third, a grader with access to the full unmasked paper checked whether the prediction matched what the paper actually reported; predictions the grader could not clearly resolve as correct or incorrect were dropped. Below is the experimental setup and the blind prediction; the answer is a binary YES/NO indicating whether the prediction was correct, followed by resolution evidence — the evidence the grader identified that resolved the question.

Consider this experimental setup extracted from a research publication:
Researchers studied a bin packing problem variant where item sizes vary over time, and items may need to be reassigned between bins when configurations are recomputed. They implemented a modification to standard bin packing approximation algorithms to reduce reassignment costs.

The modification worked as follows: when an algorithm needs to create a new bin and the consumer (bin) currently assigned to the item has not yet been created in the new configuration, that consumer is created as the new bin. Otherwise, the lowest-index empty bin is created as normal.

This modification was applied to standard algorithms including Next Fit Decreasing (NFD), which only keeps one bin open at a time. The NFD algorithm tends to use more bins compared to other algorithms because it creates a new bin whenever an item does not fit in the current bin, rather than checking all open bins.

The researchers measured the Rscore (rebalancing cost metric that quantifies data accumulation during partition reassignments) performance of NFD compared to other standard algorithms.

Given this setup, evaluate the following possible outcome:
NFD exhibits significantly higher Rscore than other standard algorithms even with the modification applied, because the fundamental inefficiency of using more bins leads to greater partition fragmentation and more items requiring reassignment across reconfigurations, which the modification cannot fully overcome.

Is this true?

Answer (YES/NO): NO